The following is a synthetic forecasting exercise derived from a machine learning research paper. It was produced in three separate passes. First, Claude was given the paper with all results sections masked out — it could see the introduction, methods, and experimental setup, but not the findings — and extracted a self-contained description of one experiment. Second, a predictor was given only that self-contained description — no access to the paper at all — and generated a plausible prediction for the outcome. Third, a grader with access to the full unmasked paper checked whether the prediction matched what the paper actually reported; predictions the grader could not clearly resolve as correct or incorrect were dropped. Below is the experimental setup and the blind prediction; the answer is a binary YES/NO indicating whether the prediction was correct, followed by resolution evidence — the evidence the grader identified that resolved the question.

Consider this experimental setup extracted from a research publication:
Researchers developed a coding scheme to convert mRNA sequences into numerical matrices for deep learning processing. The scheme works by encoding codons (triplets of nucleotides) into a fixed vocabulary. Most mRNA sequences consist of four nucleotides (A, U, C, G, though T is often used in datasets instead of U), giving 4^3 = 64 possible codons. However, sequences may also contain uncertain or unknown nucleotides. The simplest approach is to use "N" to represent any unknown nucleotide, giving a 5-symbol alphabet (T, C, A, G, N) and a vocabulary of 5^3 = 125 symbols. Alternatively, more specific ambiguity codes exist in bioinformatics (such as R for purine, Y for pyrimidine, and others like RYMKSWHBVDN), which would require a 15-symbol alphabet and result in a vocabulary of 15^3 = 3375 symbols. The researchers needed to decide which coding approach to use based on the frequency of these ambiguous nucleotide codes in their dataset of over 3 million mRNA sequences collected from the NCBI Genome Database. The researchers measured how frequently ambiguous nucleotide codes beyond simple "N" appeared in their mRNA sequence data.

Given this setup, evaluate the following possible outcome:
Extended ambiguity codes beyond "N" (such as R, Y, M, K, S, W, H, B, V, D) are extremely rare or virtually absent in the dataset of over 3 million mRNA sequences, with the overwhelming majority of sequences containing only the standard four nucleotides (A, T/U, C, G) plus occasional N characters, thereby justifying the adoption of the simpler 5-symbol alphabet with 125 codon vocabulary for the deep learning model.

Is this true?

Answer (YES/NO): YES